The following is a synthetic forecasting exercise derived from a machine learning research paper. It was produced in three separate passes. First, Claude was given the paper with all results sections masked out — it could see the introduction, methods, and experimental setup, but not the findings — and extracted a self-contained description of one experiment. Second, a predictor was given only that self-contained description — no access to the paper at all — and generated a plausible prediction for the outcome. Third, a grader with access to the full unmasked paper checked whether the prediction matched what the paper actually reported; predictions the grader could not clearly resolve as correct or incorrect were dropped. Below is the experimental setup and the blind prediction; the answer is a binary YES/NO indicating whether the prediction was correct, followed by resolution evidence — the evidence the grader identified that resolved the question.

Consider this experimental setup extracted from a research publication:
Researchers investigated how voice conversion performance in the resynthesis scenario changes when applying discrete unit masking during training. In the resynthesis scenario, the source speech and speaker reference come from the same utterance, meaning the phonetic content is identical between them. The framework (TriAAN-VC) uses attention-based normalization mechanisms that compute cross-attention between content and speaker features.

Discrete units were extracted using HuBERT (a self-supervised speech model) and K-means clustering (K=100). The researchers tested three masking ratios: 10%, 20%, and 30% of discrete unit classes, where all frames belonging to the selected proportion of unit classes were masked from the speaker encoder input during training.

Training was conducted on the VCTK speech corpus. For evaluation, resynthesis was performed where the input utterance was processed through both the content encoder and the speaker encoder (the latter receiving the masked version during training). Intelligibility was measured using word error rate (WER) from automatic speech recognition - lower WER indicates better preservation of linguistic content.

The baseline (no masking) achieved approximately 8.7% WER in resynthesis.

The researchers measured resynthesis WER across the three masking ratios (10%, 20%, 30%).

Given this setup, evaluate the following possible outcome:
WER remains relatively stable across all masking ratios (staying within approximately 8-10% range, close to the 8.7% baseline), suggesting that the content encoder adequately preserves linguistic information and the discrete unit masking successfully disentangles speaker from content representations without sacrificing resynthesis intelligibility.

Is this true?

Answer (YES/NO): YES